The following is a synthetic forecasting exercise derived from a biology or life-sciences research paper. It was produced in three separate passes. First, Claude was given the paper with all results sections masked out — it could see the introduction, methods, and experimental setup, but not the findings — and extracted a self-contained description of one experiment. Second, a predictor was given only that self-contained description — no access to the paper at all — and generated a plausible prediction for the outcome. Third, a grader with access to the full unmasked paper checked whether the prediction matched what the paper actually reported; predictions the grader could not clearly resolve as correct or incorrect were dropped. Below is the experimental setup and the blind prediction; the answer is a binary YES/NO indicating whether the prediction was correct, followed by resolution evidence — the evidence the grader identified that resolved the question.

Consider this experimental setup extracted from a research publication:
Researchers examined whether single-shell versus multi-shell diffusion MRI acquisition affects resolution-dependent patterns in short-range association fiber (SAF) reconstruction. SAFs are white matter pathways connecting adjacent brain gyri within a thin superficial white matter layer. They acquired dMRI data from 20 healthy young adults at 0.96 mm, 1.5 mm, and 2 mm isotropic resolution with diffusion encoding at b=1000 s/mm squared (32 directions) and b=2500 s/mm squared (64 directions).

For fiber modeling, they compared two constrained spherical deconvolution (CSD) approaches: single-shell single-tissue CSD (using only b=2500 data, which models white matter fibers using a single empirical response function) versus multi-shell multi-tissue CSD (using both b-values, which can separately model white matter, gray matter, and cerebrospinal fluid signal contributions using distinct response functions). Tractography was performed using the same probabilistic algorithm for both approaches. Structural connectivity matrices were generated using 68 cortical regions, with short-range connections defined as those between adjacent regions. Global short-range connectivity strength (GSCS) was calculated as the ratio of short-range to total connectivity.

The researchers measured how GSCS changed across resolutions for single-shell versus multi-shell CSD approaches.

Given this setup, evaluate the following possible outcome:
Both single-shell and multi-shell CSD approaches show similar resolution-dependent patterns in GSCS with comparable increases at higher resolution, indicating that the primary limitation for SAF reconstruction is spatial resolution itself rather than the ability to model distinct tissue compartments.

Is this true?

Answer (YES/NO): YES